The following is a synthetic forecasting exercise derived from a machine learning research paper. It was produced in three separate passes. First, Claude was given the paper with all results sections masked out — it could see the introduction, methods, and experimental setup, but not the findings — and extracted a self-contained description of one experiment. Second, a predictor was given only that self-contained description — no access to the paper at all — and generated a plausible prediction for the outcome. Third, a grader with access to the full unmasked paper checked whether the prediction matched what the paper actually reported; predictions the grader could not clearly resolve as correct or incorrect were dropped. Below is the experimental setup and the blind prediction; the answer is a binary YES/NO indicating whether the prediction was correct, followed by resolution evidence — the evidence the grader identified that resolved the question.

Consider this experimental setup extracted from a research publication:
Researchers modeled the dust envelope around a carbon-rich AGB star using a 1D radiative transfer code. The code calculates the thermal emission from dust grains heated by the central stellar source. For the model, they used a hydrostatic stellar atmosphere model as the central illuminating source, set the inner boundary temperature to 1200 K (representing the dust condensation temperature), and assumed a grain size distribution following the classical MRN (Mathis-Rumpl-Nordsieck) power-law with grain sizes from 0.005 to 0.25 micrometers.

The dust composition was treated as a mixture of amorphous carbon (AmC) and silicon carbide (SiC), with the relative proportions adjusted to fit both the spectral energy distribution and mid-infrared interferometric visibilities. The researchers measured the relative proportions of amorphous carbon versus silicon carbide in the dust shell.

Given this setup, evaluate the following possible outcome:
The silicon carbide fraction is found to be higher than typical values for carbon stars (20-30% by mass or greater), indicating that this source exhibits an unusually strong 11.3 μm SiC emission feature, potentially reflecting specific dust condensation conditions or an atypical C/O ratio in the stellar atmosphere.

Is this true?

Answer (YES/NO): NO